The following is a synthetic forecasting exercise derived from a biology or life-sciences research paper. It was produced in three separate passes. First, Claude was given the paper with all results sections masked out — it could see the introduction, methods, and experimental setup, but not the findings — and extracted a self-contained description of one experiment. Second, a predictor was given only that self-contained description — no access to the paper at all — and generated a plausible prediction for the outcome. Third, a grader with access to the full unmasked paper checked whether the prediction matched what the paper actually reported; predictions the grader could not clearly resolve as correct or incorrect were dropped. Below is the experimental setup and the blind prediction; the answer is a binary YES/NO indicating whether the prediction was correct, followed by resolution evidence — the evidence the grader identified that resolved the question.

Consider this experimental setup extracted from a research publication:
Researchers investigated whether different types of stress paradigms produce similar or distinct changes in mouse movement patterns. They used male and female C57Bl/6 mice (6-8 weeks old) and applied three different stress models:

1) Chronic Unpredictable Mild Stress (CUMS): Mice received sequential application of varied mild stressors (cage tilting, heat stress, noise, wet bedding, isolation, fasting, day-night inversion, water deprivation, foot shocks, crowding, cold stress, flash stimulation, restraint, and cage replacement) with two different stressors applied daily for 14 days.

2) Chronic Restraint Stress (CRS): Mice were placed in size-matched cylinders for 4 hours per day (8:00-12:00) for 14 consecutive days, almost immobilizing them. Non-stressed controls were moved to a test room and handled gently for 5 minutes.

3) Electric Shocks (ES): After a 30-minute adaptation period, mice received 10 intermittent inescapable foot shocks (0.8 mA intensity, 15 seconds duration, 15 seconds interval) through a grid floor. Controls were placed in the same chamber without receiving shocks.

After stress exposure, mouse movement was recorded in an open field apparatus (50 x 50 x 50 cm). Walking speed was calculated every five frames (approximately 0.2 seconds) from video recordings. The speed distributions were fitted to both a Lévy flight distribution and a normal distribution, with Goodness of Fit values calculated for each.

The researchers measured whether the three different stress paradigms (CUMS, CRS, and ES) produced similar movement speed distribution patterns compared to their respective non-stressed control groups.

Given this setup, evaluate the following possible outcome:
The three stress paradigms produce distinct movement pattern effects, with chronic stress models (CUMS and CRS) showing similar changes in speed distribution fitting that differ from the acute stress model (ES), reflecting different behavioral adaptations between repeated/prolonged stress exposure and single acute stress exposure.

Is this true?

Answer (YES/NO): NO